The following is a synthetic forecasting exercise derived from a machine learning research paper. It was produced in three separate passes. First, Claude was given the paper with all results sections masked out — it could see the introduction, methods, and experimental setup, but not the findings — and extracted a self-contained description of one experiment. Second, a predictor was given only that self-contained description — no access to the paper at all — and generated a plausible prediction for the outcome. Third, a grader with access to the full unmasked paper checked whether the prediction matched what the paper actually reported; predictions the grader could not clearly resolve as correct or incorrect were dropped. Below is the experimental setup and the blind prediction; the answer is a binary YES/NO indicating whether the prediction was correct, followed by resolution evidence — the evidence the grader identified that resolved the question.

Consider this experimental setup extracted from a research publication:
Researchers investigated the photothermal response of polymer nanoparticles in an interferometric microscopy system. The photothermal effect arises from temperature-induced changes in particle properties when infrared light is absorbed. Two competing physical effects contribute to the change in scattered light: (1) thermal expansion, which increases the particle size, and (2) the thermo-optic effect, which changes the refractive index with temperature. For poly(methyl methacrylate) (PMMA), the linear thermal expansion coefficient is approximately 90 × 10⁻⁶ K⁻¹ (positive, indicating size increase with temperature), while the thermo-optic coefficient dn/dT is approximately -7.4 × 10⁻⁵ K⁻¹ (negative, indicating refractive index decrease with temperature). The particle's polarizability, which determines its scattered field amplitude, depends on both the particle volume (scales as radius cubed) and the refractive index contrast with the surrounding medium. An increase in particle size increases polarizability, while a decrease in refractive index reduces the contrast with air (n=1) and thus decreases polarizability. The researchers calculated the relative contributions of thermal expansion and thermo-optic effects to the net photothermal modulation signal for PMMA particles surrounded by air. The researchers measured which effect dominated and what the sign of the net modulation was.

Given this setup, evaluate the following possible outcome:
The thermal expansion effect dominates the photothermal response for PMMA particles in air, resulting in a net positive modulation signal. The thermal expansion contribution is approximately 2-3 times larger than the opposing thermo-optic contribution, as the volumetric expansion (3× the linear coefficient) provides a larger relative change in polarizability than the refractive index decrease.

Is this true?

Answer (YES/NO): NO